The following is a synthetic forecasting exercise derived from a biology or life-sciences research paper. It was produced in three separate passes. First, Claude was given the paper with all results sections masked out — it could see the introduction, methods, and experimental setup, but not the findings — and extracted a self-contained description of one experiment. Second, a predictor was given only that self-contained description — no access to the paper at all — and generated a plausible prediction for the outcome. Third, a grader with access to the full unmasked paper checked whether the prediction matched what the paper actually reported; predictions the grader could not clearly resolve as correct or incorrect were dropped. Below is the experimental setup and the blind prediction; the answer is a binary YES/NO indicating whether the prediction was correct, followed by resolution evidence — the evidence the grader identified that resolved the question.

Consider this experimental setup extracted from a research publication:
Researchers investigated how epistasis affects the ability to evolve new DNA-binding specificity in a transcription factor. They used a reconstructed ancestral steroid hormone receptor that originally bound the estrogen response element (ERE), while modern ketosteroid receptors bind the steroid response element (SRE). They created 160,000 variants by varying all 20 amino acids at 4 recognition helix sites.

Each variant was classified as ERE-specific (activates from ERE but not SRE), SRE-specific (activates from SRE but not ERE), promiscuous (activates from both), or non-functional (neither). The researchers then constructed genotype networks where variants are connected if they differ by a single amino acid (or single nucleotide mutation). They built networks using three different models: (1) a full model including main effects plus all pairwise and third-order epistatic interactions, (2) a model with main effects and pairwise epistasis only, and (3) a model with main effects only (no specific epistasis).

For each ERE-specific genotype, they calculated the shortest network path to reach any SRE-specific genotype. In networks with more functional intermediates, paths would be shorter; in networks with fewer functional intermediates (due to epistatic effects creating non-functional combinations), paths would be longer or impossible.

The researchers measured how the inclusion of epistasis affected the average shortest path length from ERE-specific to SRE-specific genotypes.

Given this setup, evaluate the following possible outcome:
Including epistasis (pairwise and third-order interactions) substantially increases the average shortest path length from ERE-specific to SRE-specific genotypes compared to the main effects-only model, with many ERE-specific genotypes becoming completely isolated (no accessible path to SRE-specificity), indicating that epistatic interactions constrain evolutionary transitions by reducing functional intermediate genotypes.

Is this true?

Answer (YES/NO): NO